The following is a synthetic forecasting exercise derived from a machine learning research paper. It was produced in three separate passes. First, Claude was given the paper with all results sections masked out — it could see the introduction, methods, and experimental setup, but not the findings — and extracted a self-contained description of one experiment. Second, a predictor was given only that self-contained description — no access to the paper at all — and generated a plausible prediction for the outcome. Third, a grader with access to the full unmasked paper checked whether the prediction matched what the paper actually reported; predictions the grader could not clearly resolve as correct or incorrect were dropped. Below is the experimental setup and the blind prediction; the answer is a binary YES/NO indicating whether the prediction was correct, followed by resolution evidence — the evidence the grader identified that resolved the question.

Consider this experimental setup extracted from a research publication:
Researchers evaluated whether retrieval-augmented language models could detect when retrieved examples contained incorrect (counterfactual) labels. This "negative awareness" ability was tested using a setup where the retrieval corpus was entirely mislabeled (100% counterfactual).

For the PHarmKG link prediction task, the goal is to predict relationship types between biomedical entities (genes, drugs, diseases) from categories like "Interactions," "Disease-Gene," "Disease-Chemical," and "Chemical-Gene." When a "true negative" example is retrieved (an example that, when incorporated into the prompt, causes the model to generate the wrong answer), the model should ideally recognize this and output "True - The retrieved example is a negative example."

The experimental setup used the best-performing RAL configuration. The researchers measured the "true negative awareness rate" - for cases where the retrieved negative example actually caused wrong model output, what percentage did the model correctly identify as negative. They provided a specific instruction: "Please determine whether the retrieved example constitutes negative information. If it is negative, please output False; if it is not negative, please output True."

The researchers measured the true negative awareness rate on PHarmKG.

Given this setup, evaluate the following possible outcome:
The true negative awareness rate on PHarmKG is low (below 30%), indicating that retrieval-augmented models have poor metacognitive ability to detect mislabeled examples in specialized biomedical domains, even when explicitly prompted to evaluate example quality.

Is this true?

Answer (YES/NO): YES